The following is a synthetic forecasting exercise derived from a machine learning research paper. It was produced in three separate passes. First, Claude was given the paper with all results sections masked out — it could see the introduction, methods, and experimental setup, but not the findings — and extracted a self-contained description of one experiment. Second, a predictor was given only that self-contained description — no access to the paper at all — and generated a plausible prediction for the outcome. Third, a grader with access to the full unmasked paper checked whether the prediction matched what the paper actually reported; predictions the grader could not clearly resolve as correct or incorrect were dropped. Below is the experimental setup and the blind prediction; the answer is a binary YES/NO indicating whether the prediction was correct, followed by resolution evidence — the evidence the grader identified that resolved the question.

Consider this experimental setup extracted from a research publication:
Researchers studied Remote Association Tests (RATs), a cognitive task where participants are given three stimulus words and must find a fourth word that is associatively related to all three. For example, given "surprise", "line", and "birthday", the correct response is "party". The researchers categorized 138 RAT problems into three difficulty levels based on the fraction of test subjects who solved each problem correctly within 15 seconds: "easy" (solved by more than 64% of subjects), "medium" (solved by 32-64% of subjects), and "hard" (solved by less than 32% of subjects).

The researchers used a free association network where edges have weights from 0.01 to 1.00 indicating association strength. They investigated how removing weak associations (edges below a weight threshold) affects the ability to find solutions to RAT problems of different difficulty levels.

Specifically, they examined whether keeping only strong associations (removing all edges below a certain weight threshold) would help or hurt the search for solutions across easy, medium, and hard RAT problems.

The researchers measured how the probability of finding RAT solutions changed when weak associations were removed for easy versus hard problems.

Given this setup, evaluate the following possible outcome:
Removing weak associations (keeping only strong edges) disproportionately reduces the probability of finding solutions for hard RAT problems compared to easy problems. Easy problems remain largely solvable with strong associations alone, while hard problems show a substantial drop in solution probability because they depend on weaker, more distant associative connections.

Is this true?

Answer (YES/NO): YES